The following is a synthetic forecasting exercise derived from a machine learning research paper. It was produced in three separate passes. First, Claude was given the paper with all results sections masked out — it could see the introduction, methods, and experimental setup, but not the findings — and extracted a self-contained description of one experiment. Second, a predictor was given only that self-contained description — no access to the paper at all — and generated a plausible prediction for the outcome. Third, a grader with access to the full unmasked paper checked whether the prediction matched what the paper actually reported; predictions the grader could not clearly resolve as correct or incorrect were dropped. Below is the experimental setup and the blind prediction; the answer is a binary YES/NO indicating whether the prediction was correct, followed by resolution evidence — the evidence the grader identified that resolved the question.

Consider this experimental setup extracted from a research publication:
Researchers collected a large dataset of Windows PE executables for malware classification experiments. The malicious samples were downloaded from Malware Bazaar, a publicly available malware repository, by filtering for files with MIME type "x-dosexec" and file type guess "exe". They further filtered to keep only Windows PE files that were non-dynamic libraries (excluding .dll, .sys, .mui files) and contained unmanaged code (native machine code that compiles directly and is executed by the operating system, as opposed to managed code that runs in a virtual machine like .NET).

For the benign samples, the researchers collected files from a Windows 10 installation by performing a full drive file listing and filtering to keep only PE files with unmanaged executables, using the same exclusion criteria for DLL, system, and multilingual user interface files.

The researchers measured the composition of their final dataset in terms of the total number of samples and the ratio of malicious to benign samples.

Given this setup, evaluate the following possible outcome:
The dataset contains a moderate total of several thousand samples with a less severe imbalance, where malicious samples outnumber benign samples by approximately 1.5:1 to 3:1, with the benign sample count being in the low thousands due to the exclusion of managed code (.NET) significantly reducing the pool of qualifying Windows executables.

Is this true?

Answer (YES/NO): NO